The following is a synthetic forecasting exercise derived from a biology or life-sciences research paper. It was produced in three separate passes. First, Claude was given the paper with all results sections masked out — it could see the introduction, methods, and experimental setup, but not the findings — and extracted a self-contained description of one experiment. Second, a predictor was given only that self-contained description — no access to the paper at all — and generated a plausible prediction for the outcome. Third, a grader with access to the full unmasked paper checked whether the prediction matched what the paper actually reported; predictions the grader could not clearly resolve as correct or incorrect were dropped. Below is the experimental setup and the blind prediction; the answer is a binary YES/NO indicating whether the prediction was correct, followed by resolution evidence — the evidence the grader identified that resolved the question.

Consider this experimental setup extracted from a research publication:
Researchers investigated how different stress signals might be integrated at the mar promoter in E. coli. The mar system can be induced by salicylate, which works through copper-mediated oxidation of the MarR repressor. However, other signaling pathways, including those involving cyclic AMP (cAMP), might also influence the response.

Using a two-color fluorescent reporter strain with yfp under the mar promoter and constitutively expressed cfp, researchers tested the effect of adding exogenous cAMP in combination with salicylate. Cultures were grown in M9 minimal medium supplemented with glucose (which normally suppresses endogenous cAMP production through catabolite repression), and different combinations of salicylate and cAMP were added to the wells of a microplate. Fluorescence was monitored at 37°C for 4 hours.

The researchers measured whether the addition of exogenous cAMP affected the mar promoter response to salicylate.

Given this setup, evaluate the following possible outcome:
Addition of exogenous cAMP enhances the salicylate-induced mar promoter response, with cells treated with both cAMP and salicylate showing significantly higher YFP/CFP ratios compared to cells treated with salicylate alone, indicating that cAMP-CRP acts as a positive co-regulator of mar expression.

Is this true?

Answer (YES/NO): NO